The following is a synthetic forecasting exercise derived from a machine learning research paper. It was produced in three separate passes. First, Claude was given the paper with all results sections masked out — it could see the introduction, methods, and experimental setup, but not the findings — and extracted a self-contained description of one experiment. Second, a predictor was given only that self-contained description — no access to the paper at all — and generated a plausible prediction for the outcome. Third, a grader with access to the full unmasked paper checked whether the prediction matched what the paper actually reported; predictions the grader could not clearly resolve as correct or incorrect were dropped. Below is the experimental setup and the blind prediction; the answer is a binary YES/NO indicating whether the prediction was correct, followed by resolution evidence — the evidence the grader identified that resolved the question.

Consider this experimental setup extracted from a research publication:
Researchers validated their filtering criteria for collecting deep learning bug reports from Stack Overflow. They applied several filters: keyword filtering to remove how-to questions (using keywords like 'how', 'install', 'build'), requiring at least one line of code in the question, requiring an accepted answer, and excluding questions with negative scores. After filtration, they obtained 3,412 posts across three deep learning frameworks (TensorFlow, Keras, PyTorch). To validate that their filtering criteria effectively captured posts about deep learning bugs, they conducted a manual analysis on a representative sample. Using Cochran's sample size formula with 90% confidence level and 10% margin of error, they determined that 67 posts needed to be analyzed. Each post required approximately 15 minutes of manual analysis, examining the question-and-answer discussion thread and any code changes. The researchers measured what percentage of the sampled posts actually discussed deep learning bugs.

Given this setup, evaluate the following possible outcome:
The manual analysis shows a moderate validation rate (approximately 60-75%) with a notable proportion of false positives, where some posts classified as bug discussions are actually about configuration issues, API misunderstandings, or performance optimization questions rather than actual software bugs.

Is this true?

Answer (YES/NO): NO